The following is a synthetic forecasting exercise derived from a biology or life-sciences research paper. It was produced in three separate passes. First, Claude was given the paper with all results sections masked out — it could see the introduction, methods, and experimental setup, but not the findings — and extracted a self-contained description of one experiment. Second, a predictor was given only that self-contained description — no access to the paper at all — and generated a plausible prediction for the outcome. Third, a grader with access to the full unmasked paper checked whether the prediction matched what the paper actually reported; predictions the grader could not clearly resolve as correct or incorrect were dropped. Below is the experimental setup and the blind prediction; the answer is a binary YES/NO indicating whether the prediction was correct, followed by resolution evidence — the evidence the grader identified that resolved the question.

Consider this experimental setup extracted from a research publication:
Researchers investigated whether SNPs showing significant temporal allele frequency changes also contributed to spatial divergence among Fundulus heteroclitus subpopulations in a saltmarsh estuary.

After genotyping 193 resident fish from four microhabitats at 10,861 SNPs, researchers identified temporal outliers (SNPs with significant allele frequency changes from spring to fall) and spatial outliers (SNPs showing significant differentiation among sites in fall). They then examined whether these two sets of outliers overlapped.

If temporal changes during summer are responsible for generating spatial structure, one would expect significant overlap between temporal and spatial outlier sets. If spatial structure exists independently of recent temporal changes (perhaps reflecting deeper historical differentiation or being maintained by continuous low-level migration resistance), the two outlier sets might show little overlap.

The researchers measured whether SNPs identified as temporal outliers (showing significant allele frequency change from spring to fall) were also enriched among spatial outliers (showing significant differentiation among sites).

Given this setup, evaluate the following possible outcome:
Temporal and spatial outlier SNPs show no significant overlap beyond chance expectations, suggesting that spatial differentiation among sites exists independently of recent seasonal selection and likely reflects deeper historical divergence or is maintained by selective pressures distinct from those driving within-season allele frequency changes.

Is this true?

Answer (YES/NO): NO